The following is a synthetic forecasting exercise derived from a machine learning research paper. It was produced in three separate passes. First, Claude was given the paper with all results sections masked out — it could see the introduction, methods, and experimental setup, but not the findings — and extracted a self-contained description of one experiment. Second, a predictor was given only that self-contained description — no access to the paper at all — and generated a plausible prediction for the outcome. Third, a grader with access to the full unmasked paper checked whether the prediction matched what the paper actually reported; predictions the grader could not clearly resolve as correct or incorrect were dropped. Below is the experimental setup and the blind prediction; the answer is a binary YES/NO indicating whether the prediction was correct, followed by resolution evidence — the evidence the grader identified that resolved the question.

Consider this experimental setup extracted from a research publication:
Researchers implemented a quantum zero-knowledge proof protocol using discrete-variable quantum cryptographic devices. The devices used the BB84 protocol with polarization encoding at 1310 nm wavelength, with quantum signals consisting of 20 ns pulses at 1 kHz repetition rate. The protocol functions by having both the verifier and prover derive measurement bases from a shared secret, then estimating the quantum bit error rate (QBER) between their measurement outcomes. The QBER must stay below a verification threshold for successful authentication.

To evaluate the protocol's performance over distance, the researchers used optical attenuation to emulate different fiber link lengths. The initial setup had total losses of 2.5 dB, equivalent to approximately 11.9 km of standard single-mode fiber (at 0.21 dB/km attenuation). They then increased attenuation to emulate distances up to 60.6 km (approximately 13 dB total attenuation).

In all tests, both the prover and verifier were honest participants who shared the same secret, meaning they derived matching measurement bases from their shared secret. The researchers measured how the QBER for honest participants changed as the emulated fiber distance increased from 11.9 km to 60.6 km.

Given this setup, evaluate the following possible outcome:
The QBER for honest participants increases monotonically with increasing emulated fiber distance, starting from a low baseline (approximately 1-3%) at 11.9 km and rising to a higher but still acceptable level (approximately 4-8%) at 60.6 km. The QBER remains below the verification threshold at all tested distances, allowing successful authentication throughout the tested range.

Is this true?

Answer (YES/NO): NO